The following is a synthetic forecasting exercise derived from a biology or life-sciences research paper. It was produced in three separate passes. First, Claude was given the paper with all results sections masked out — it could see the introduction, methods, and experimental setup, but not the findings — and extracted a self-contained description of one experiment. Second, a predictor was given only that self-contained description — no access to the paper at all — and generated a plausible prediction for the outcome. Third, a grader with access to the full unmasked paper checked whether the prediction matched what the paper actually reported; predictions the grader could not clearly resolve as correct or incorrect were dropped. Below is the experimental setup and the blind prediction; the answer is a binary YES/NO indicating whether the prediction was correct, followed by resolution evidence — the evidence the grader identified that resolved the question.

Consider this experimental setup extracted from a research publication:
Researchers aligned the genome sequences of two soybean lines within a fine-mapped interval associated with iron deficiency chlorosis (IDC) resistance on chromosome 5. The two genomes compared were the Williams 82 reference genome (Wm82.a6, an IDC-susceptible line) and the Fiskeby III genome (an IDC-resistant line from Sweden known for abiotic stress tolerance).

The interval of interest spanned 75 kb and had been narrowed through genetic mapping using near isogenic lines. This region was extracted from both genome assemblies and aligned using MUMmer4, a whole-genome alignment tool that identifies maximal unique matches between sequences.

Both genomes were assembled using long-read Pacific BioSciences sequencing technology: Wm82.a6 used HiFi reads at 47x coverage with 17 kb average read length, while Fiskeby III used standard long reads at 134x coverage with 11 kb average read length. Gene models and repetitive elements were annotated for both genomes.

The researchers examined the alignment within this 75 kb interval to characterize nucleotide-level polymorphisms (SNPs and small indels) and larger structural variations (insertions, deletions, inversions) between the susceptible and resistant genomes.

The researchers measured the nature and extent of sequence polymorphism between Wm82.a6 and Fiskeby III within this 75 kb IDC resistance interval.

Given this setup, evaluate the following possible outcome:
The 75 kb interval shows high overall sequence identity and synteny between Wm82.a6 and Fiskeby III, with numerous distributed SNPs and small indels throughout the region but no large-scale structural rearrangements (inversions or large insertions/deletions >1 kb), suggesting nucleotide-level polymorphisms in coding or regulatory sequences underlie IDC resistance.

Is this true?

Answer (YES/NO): NO